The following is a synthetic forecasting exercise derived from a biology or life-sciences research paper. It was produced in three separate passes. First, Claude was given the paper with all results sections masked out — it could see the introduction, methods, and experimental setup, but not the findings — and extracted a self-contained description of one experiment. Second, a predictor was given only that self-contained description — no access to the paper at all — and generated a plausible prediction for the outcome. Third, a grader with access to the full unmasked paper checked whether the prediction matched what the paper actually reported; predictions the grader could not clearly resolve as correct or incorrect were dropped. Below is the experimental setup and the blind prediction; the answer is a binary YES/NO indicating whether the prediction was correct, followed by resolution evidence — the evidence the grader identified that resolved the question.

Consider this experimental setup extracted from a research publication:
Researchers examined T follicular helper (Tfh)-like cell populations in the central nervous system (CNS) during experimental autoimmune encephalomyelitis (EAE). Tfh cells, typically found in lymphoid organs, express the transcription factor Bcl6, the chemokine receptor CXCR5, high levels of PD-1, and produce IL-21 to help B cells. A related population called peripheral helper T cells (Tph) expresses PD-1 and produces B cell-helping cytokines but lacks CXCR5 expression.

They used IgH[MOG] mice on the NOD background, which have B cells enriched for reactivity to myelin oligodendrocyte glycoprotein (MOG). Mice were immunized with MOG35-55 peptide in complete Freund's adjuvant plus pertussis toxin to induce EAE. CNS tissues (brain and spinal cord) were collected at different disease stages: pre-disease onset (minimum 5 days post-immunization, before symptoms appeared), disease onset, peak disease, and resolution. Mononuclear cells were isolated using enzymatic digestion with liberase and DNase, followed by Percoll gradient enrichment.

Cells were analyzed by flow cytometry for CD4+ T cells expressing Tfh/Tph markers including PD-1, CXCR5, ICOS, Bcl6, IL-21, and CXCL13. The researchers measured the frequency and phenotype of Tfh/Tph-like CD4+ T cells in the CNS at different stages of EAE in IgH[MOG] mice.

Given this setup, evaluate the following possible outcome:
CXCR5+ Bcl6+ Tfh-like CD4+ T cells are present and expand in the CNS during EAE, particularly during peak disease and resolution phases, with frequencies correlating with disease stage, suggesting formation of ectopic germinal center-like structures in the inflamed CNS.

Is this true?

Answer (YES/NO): NO